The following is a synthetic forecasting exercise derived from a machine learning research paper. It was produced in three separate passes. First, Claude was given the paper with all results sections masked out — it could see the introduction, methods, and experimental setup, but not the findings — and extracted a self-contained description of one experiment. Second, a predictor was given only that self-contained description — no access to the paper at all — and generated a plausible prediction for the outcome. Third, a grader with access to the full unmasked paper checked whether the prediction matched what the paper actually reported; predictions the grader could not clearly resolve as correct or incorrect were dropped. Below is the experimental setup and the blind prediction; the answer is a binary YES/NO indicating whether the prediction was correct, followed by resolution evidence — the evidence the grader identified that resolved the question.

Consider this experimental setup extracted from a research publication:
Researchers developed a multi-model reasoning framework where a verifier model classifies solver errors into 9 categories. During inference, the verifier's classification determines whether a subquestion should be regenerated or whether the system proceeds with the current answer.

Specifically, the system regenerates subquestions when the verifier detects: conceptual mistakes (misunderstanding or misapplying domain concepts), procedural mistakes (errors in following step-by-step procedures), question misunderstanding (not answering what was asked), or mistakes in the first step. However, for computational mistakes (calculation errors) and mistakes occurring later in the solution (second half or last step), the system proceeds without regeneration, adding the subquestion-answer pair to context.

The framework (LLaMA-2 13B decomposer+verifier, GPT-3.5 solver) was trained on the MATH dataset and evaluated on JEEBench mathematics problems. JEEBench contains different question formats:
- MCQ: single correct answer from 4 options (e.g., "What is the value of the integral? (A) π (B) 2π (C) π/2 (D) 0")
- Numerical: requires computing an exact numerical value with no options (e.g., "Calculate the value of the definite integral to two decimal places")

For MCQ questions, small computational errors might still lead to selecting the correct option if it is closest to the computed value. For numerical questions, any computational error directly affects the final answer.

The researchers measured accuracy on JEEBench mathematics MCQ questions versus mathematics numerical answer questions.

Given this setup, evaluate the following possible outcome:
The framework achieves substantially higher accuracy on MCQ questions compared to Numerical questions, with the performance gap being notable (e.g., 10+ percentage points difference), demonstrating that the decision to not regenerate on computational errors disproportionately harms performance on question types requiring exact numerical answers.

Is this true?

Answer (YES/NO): YES